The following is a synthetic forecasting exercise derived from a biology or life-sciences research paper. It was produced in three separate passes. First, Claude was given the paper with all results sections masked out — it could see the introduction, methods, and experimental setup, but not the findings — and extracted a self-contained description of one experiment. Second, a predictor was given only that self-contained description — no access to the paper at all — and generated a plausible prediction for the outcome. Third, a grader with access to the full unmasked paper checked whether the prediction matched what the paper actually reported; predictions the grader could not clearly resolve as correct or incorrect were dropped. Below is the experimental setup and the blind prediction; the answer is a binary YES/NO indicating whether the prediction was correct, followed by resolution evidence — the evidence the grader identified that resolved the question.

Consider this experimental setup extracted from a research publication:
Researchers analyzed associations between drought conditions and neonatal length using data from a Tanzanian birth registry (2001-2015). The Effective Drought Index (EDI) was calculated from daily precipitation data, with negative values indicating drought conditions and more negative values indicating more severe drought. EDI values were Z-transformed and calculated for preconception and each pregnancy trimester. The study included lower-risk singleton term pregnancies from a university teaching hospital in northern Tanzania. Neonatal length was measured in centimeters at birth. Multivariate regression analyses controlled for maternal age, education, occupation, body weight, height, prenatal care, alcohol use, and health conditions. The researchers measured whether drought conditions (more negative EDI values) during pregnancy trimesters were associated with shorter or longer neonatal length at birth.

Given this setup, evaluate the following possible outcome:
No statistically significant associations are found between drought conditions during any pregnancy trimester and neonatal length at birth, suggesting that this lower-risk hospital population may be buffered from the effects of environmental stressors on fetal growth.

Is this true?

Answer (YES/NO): NO